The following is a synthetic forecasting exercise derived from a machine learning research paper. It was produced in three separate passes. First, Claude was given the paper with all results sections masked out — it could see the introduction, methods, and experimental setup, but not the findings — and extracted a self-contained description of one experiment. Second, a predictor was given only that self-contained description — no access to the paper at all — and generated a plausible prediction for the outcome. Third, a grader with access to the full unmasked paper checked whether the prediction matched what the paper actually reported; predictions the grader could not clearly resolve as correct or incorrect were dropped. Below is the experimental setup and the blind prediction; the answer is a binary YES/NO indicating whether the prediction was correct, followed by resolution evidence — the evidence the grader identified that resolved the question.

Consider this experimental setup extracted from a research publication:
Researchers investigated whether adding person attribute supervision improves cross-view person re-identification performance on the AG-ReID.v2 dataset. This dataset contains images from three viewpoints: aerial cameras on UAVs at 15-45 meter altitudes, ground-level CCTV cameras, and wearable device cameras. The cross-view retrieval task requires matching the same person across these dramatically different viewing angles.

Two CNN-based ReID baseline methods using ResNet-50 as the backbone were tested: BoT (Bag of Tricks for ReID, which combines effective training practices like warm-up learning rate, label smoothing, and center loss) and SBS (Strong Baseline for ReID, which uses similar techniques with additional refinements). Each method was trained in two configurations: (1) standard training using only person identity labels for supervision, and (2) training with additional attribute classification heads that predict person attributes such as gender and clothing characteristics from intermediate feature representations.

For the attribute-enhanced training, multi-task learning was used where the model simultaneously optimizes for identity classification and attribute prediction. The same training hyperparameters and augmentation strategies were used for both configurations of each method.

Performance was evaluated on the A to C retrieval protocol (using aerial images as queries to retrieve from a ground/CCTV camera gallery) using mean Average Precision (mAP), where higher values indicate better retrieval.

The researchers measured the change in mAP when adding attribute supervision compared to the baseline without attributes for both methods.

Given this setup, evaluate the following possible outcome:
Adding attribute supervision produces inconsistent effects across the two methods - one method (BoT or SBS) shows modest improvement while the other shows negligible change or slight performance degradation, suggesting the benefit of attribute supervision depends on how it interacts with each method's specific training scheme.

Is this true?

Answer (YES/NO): NO